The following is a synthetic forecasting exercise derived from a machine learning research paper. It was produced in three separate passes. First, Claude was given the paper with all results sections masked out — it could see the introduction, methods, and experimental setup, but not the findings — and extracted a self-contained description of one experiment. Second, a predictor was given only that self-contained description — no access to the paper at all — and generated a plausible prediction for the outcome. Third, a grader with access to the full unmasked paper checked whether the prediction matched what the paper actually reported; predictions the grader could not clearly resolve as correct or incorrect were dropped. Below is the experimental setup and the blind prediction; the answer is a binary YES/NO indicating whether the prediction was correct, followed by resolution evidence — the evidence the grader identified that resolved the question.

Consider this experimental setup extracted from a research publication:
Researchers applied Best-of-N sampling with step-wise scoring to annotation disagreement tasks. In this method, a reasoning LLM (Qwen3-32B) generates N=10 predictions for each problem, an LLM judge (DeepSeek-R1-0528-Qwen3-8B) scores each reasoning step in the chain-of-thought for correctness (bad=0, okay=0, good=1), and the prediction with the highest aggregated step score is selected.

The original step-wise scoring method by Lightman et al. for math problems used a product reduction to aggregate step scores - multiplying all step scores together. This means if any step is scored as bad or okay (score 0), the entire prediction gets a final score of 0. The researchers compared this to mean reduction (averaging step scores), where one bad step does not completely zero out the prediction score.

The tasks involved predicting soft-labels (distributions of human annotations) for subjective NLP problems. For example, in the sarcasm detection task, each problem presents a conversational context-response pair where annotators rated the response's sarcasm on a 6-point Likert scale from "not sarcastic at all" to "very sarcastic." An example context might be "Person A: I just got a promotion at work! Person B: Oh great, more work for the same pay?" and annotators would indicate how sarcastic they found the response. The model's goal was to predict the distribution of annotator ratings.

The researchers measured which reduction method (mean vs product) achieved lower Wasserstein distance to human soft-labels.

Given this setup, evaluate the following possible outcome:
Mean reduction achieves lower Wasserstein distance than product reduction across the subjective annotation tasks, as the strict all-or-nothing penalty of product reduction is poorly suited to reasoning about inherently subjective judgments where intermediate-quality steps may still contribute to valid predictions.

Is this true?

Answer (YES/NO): YES